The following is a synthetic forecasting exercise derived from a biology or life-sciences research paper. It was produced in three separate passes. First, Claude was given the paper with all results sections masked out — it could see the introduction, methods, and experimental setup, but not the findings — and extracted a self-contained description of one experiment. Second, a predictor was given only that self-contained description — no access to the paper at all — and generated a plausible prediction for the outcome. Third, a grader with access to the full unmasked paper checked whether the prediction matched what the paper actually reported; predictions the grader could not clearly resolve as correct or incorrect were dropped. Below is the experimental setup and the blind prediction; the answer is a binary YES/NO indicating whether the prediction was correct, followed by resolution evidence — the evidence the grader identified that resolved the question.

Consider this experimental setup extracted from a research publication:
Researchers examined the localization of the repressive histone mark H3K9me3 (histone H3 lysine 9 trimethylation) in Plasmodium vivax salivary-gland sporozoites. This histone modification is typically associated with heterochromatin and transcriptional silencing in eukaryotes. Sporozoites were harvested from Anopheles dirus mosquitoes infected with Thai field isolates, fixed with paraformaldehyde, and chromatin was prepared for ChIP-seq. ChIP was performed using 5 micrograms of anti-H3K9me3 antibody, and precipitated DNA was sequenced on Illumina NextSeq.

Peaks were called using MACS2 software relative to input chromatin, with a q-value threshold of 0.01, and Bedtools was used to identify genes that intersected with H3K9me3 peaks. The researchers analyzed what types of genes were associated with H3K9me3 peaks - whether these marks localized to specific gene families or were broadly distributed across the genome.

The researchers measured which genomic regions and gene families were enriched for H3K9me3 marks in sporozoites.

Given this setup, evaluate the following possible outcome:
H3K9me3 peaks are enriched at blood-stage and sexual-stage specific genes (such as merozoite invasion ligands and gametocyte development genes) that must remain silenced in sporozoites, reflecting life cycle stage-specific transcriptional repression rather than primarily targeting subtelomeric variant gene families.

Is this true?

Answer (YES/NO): NO